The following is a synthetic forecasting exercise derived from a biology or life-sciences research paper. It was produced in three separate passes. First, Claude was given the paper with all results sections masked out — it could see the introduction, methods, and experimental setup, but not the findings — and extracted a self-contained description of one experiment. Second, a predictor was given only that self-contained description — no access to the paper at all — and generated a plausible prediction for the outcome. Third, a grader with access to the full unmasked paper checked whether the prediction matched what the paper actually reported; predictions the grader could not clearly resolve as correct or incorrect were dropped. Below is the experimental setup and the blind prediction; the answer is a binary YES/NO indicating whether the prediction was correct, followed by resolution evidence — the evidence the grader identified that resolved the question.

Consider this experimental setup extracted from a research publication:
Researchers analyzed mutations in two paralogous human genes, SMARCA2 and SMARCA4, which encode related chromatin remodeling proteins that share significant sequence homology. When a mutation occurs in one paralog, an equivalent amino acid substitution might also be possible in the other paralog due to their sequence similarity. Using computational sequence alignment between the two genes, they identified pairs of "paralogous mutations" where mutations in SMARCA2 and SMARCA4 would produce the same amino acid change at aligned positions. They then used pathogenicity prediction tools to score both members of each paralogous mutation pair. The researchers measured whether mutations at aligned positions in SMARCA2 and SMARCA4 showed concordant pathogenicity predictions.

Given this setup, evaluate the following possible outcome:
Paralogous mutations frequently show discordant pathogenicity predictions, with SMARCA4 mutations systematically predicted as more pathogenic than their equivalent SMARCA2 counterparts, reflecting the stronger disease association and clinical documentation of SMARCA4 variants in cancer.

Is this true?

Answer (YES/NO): NO